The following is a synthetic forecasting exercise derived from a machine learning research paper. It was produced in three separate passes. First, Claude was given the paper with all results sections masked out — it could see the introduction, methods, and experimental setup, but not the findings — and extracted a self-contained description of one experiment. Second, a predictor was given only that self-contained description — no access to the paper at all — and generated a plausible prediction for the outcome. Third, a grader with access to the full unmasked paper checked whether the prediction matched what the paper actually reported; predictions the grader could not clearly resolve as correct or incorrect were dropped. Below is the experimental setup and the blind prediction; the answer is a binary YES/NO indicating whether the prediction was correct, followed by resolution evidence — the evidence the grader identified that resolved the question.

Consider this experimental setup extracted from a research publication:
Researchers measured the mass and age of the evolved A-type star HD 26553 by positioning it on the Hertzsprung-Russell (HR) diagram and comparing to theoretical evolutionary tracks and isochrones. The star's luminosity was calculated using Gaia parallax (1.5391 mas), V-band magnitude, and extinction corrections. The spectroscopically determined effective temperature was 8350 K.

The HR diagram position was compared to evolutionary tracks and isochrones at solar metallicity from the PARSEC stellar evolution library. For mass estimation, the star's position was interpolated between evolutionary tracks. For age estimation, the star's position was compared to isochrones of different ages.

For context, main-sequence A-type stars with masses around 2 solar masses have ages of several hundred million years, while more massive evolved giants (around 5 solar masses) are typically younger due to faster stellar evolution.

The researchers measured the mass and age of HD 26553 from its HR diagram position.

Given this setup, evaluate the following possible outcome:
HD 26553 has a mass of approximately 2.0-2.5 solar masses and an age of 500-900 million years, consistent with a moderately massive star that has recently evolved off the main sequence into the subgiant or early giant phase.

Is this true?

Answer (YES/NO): NO